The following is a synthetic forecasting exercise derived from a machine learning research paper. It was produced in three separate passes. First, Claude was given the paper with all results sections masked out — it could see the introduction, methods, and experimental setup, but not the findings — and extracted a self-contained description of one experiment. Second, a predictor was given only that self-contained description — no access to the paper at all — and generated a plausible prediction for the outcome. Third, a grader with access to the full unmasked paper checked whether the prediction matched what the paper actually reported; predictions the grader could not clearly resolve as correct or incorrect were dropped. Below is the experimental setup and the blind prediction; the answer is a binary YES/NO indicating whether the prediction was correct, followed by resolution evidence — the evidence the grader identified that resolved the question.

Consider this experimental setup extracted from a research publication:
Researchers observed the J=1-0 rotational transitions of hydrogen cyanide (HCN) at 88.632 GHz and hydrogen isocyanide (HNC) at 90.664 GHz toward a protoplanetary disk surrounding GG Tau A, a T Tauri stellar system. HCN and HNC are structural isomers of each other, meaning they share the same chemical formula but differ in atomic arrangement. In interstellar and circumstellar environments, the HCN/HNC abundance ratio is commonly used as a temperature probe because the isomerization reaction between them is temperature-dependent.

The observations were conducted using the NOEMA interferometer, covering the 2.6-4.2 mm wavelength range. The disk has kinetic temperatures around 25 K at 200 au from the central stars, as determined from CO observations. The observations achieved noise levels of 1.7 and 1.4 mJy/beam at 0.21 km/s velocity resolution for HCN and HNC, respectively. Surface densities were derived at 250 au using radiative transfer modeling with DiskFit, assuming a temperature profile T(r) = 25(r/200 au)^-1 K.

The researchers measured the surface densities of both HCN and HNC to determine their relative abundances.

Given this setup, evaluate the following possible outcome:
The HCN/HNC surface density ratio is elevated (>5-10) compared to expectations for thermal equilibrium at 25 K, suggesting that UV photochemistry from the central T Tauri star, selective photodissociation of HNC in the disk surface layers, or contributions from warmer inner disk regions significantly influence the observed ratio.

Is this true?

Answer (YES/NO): NO